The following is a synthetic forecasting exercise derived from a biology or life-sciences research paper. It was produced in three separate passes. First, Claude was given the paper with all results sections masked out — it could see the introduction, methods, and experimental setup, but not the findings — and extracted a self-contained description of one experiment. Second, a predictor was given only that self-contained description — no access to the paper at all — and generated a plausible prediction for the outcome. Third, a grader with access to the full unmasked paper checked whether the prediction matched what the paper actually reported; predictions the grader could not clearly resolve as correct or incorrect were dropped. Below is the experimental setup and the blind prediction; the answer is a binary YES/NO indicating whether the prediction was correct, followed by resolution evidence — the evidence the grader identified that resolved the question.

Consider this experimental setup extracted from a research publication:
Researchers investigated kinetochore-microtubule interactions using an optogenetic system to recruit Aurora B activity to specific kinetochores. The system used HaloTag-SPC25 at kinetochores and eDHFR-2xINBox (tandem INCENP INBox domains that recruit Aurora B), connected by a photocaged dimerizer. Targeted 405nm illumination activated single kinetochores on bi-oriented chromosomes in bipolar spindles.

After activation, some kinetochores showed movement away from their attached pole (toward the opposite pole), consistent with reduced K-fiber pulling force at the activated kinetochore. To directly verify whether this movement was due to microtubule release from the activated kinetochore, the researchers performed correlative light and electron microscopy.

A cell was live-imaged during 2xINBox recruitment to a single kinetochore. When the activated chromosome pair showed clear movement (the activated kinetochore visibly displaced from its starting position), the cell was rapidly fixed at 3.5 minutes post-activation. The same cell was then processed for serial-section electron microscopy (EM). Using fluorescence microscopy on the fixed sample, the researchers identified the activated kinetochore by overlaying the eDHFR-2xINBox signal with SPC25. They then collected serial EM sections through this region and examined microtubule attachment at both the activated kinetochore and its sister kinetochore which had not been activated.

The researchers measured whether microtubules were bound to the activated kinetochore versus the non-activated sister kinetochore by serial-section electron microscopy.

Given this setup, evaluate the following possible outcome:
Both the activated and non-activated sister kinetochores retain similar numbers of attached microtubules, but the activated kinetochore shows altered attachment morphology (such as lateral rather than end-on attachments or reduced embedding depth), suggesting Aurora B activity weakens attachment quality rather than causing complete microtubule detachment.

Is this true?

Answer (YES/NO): NO